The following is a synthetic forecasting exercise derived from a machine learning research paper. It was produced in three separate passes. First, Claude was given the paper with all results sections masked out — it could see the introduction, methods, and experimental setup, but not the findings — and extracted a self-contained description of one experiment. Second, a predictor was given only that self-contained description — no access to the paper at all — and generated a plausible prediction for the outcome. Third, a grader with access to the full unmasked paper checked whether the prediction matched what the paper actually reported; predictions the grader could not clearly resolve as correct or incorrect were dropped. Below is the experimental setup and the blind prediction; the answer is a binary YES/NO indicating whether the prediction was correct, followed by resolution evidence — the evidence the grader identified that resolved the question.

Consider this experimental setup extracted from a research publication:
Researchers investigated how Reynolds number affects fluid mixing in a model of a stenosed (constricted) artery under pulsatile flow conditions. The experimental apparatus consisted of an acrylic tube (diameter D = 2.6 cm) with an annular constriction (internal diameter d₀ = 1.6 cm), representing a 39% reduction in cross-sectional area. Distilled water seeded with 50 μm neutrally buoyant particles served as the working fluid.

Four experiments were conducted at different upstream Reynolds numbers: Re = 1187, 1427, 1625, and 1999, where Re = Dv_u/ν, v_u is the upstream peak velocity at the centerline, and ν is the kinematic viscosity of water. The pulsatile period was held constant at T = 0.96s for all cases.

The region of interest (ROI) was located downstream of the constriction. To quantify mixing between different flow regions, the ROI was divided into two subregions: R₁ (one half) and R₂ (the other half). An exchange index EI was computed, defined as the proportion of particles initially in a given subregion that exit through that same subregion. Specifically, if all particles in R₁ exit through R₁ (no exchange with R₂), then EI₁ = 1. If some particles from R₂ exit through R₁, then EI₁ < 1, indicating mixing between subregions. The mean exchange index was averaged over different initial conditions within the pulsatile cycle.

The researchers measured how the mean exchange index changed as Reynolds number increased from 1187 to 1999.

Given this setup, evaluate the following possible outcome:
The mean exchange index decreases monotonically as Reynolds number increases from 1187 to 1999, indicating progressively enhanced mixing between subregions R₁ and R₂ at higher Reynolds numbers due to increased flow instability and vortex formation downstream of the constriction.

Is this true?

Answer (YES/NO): NO